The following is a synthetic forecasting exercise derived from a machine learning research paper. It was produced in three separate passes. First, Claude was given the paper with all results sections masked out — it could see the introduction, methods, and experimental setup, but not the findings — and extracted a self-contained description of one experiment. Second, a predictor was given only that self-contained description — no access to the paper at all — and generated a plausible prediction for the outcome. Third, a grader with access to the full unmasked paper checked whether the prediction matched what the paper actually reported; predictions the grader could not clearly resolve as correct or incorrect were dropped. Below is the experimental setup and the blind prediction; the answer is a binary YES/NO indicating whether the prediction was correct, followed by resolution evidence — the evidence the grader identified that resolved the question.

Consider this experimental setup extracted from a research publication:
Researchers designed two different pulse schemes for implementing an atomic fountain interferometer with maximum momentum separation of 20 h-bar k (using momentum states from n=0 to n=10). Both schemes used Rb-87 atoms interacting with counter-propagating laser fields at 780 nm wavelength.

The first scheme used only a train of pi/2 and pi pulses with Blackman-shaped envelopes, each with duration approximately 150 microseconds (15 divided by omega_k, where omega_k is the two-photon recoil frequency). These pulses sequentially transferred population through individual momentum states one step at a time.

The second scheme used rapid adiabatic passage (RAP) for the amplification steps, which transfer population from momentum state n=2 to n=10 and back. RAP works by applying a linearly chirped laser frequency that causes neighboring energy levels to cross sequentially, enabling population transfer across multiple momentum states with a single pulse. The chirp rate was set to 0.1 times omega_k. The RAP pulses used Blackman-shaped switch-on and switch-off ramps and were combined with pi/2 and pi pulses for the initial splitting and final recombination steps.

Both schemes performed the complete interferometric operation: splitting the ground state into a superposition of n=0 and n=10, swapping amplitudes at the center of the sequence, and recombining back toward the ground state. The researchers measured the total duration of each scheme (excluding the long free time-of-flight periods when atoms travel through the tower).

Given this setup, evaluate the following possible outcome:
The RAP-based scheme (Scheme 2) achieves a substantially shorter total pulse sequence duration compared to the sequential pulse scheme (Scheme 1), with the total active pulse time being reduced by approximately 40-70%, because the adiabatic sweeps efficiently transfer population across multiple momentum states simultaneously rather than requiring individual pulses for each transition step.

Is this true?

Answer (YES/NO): NO